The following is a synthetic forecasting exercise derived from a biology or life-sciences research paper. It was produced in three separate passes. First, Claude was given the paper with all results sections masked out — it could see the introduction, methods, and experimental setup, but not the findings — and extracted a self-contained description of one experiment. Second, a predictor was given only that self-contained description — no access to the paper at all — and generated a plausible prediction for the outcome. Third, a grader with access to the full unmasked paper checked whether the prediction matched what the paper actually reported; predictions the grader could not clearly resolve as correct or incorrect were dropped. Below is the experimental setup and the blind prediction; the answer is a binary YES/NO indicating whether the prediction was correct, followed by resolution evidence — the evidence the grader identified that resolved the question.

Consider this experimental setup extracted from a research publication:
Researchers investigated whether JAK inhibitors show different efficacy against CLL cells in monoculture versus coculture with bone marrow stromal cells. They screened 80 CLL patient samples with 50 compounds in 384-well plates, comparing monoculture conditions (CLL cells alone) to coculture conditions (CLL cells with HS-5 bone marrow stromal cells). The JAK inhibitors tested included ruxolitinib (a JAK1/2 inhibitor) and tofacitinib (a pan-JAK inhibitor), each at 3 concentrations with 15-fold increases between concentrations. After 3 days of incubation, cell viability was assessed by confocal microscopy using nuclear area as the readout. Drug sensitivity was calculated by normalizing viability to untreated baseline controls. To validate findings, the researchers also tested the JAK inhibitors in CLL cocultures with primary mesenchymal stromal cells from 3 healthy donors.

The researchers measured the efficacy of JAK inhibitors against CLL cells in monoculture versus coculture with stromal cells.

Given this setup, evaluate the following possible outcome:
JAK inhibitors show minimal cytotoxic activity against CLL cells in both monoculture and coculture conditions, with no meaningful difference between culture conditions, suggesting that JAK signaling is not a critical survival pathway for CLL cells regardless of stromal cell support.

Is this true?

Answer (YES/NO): NO